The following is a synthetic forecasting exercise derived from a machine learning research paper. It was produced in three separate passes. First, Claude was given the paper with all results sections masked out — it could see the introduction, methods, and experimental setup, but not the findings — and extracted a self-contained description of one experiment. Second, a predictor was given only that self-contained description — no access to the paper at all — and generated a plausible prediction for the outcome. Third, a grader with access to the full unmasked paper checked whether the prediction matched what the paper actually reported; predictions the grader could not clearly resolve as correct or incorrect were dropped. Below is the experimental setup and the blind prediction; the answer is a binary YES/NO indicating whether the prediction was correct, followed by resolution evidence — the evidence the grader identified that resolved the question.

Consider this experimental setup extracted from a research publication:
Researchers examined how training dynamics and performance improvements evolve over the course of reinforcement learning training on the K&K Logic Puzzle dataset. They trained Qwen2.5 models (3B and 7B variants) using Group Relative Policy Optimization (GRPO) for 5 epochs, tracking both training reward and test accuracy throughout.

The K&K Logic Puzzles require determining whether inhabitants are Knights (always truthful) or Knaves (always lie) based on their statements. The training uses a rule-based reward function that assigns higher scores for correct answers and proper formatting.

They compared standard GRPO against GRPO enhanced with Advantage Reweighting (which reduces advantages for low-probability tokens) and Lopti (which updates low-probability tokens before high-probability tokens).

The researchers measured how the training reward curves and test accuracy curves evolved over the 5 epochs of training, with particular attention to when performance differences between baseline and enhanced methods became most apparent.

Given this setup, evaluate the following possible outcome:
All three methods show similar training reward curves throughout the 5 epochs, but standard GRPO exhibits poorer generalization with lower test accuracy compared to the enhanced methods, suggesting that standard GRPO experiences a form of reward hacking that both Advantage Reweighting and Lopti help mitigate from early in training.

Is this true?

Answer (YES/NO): NO